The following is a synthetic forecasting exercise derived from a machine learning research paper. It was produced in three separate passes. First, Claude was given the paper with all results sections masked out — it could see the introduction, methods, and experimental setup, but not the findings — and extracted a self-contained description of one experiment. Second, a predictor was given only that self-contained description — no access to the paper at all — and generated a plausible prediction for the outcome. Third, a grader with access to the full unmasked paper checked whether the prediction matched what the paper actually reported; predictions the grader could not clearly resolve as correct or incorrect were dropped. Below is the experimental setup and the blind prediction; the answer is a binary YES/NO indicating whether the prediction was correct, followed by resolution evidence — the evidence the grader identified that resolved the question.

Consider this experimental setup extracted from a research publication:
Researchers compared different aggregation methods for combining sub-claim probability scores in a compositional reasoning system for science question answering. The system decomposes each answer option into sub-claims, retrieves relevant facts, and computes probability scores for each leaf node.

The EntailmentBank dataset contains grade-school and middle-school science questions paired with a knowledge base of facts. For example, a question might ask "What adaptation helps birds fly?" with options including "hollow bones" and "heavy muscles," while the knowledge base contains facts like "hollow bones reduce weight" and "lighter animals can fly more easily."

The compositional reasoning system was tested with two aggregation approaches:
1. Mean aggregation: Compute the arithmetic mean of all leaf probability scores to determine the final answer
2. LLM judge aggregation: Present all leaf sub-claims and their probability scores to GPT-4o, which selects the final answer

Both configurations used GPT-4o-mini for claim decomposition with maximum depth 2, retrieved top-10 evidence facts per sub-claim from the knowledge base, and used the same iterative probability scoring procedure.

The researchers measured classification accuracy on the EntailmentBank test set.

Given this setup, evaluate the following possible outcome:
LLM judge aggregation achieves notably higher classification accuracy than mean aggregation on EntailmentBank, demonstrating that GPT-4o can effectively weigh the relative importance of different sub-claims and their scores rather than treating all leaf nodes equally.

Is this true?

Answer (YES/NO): YES